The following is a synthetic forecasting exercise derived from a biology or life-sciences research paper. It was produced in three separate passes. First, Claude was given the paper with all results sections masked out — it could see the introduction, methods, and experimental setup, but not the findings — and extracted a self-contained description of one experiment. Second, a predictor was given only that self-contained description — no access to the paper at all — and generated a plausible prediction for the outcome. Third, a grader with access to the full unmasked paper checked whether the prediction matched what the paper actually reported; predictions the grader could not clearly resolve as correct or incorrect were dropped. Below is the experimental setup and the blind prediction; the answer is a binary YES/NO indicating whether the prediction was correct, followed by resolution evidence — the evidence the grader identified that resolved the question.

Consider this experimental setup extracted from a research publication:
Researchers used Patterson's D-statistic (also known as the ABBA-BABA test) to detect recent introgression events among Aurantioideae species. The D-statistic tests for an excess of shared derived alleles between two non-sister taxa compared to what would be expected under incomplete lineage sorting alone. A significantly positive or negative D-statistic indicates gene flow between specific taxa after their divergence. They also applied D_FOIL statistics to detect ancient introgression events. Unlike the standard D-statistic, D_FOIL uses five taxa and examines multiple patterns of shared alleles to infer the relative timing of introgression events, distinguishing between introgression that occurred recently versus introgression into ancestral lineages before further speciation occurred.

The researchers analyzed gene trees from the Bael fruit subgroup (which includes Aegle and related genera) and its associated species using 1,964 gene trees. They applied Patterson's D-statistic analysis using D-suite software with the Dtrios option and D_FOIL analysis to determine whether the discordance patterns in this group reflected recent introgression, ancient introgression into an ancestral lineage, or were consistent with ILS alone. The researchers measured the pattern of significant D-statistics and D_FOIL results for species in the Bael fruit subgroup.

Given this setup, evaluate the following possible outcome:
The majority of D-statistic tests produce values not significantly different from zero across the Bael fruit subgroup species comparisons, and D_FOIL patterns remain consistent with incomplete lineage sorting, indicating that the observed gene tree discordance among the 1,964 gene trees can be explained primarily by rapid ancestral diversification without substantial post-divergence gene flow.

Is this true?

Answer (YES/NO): NO